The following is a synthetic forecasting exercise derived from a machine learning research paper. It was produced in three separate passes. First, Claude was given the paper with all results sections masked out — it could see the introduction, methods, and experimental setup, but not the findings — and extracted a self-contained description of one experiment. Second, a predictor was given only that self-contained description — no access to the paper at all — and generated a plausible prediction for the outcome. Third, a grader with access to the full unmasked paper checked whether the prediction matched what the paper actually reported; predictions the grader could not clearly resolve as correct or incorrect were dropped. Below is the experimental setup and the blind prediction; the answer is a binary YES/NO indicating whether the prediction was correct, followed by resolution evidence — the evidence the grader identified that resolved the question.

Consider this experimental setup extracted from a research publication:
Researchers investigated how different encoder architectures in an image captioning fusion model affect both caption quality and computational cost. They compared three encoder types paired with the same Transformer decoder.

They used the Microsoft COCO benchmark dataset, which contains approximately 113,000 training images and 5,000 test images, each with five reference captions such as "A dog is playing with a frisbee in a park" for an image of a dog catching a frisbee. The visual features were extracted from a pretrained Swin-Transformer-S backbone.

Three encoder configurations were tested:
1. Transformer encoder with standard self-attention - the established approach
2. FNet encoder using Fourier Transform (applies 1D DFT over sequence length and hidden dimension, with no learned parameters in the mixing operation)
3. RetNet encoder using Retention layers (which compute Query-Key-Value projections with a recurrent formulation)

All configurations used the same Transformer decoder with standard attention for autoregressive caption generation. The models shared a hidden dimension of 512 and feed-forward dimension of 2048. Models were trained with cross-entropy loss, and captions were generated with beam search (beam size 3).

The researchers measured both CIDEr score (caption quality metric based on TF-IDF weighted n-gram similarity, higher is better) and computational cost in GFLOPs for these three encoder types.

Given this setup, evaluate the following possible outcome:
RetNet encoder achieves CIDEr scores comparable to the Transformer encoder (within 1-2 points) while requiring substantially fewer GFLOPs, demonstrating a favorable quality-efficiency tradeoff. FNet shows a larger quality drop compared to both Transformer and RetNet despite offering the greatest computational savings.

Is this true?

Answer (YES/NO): NO